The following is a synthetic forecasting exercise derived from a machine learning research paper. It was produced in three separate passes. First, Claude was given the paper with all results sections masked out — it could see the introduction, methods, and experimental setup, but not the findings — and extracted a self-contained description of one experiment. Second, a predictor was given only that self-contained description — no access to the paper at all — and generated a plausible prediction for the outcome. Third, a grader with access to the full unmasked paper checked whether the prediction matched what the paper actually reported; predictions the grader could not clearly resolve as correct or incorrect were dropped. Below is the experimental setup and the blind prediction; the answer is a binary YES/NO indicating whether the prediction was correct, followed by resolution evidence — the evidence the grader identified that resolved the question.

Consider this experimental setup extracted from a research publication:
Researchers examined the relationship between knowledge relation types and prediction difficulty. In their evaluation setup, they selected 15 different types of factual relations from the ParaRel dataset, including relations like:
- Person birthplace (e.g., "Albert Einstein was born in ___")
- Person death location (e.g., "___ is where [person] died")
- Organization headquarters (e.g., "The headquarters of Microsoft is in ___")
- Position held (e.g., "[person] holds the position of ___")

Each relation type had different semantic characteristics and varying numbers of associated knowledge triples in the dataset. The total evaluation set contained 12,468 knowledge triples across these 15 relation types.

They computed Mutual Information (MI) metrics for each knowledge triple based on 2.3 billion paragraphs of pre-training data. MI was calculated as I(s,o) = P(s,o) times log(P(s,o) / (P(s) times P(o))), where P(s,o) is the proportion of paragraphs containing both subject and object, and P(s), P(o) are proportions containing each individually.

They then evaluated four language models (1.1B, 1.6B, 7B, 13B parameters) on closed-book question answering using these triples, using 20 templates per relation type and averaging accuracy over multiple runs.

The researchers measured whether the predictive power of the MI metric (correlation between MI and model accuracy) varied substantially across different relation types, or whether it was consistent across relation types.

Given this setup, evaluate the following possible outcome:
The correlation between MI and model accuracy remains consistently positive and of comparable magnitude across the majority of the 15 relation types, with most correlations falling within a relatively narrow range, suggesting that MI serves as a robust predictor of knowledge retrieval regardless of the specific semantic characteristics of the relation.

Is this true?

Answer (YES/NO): NO